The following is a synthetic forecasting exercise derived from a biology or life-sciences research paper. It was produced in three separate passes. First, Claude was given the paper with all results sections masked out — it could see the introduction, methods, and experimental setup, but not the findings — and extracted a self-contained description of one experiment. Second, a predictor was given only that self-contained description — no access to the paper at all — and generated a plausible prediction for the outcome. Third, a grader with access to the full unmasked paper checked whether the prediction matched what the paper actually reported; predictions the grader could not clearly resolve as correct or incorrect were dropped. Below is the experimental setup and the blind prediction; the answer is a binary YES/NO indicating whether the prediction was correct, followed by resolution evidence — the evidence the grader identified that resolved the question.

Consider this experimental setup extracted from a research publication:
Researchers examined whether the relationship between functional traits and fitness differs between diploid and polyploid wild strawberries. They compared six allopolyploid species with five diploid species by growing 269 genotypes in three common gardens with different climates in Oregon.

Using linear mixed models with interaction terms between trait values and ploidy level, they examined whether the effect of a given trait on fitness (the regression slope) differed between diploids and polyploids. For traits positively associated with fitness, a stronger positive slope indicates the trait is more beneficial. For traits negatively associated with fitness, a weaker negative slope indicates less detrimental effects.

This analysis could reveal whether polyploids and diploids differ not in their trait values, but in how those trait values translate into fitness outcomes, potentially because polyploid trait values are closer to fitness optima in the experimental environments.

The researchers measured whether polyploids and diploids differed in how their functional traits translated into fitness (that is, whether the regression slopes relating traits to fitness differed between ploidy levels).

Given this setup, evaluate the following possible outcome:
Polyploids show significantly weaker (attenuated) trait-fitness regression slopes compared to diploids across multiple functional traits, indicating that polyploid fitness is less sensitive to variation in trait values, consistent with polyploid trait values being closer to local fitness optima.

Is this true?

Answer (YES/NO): NO